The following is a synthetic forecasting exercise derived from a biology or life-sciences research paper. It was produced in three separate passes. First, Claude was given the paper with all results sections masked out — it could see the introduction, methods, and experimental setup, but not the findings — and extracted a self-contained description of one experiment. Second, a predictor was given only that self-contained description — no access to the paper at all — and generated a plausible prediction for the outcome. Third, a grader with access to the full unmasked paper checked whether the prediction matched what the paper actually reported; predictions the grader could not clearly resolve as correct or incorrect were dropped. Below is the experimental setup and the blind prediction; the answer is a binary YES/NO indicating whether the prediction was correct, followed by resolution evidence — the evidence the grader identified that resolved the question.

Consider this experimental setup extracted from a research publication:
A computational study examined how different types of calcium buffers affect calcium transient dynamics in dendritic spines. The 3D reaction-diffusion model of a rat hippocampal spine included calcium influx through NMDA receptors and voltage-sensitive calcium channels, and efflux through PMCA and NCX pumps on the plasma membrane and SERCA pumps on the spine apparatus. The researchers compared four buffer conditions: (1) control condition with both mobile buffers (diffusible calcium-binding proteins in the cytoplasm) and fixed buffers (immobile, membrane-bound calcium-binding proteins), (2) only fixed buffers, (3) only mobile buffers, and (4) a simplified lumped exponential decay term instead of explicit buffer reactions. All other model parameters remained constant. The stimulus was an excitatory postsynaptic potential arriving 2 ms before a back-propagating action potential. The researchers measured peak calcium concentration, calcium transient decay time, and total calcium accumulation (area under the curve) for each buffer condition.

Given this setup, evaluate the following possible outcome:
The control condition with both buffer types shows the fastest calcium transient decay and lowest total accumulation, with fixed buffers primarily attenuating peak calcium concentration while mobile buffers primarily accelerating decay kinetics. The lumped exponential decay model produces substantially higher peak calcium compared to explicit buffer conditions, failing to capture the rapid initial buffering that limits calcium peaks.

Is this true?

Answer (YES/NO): NO